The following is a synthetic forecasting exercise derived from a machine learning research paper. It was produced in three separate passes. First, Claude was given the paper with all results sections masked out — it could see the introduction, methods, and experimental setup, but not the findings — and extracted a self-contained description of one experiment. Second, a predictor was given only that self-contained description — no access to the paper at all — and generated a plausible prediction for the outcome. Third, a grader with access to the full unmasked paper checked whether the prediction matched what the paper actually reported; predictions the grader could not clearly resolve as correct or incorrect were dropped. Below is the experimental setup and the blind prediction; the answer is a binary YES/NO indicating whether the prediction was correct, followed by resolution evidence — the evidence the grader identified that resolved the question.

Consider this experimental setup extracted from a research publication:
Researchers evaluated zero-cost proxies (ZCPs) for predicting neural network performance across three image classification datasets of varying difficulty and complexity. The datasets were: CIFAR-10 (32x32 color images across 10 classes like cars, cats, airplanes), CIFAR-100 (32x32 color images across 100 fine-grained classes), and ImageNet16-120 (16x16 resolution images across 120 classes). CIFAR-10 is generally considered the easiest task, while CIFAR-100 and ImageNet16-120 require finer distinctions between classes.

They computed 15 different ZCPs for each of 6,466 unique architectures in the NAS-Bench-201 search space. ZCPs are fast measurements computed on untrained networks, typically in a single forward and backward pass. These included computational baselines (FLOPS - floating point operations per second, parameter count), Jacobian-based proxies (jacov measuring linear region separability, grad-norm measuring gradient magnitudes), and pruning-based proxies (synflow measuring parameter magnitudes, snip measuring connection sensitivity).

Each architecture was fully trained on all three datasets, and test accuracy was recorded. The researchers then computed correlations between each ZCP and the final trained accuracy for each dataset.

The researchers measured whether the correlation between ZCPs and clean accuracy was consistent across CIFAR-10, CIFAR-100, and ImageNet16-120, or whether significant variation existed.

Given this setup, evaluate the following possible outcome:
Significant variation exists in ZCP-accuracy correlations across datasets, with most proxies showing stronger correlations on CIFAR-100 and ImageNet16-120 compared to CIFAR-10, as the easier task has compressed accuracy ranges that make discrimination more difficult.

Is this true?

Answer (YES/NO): NO